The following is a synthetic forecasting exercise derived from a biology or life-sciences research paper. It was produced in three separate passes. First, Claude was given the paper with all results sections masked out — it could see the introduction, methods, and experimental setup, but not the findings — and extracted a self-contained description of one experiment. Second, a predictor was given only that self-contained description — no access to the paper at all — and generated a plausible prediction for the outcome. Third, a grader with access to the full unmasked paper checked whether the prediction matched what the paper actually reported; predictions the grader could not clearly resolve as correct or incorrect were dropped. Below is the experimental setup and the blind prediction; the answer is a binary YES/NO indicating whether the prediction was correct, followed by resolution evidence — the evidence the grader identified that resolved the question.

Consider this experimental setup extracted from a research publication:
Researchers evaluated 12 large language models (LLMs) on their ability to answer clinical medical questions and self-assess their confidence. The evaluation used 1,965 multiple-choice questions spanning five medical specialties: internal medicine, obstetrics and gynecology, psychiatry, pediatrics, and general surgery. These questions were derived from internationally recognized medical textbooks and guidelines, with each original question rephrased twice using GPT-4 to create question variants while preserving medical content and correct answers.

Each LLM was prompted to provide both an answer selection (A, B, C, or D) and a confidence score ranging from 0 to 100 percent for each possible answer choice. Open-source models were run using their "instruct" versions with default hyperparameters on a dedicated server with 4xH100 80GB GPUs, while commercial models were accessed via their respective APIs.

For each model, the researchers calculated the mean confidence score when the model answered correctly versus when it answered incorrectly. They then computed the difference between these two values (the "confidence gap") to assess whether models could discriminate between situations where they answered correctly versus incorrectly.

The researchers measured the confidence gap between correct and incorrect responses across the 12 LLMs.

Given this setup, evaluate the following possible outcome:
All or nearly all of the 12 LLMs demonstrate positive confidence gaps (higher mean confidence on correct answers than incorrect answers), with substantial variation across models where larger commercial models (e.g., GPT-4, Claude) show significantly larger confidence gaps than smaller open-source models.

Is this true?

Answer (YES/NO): NO